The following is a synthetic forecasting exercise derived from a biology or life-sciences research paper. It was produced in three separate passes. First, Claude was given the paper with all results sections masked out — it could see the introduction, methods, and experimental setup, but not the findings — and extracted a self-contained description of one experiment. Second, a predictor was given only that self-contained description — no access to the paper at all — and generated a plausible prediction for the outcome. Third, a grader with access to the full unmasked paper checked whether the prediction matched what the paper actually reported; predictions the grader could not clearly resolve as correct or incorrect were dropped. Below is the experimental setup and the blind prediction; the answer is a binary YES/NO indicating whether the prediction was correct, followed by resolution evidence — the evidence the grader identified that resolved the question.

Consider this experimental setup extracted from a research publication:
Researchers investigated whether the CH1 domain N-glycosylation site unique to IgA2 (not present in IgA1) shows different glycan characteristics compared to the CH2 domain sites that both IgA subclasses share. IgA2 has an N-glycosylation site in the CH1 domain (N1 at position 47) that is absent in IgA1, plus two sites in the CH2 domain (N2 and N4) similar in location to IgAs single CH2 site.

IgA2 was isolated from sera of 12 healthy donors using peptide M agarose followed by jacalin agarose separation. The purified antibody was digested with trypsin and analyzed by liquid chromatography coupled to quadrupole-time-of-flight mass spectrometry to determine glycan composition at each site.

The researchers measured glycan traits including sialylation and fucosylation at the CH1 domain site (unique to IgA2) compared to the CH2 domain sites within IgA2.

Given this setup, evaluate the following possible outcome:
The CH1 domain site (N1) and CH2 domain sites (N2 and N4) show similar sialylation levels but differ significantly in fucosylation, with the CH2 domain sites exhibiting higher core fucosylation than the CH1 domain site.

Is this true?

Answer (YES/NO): NO